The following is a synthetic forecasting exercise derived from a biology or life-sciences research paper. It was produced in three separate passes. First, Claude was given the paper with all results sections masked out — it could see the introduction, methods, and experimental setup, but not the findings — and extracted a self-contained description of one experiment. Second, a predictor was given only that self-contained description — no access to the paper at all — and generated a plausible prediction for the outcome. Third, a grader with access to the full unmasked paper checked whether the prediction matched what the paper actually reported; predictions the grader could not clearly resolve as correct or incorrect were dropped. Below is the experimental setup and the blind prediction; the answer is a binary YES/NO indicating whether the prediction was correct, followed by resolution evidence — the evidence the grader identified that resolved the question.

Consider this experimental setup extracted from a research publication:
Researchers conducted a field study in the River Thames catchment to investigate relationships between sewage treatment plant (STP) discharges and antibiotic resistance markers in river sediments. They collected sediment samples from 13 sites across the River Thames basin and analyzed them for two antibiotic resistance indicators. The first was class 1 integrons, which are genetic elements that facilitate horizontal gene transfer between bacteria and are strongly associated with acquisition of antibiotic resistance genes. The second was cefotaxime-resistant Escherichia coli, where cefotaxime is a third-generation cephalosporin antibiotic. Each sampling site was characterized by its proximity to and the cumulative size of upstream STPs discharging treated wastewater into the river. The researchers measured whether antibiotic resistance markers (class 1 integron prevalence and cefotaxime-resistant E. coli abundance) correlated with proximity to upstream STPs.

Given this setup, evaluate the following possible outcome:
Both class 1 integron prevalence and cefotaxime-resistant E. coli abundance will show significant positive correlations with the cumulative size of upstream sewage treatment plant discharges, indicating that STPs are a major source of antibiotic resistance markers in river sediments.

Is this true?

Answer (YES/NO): YES